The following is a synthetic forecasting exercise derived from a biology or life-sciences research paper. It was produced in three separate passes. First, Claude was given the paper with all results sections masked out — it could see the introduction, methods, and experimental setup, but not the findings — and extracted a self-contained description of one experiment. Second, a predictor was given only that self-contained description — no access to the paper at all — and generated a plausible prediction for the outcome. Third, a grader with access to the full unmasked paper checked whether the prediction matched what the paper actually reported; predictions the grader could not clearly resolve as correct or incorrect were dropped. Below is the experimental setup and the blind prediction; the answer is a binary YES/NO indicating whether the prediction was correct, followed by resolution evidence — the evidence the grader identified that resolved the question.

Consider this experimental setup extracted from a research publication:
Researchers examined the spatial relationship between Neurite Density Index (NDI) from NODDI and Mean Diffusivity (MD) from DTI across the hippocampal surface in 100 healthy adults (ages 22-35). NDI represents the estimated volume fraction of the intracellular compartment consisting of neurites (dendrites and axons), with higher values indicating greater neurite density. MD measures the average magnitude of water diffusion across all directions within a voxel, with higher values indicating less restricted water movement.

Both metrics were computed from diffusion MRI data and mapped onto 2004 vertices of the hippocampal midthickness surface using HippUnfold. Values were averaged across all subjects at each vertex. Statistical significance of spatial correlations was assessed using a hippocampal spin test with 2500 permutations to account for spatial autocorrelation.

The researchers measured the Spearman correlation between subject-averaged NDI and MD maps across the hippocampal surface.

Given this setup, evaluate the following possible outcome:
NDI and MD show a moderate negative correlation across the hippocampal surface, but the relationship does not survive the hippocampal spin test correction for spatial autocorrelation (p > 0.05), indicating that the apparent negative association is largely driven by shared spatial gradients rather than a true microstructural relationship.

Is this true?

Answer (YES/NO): NO